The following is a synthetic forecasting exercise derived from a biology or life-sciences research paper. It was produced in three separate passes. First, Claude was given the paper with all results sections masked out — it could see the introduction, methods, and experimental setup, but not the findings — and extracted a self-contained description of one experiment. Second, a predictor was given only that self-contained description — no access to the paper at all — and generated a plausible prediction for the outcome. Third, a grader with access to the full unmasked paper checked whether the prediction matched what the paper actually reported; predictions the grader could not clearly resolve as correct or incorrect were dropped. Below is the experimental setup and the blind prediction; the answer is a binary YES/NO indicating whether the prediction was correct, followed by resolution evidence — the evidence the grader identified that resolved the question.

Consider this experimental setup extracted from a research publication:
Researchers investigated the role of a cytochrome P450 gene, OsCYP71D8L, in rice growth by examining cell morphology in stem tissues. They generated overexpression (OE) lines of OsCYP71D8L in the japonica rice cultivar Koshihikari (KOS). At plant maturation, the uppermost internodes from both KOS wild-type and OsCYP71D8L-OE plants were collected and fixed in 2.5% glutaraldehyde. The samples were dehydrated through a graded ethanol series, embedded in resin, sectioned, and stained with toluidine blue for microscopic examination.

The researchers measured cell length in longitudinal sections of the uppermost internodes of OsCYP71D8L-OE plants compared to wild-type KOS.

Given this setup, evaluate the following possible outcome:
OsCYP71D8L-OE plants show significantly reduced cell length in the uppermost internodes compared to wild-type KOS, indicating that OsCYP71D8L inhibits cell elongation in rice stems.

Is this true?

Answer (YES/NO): YES